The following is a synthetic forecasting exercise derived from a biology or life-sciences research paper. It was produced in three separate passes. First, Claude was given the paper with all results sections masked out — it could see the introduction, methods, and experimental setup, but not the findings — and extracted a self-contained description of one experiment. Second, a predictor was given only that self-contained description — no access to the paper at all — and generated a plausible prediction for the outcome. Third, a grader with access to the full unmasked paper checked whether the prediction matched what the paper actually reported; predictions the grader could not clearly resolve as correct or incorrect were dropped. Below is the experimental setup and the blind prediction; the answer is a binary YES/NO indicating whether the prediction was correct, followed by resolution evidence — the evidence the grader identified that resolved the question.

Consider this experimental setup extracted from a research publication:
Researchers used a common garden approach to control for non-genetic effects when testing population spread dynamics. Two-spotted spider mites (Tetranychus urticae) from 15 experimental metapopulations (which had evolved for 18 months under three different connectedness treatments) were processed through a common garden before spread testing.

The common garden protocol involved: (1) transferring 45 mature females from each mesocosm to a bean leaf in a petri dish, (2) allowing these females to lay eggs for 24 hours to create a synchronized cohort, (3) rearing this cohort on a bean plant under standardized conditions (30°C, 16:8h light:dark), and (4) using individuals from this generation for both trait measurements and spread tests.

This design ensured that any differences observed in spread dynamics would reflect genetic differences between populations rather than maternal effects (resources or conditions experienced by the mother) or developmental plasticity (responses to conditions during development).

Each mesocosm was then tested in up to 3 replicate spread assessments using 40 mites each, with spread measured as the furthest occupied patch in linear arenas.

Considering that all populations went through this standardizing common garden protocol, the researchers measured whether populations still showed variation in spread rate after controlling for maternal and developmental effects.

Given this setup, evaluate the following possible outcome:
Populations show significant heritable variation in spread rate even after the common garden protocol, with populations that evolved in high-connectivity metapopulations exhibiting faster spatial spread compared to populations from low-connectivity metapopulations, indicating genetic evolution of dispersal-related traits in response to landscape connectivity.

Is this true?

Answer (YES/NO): NO